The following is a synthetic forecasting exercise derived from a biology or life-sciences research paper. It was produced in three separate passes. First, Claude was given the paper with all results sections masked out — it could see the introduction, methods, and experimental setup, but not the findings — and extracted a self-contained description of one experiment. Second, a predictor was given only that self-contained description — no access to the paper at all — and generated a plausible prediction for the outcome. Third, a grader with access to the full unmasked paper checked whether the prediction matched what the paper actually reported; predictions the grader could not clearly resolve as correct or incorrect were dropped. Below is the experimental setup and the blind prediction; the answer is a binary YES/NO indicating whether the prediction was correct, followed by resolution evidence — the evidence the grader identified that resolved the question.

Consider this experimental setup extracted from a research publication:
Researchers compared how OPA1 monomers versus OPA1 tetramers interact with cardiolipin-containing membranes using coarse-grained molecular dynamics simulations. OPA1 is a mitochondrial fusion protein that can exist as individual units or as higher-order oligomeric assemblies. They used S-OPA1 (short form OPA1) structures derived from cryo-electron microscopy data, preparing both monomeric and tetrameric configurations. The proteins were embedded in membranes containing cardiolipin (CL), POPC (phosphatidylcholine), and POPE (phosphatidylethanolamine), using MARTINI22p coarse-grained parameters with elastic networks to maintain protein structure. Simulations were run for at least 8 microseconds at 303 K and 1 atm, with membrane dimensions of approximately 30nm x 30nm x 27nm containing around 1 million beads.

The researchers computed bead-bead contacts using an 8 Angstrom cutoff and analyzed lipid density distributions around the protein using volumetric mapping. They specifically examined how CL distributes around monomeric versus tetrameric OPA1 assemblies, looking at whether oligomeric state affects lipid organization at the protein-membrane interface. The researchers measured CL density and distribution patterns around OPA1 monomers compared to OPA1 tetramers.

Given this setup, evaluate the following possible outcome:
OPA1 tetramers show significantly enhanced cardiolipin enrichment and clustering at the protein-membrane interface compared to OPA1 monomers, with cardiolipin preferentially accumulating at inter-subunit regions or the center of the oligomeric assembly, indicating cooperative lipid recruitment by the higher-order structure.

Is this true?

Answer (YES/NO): NO